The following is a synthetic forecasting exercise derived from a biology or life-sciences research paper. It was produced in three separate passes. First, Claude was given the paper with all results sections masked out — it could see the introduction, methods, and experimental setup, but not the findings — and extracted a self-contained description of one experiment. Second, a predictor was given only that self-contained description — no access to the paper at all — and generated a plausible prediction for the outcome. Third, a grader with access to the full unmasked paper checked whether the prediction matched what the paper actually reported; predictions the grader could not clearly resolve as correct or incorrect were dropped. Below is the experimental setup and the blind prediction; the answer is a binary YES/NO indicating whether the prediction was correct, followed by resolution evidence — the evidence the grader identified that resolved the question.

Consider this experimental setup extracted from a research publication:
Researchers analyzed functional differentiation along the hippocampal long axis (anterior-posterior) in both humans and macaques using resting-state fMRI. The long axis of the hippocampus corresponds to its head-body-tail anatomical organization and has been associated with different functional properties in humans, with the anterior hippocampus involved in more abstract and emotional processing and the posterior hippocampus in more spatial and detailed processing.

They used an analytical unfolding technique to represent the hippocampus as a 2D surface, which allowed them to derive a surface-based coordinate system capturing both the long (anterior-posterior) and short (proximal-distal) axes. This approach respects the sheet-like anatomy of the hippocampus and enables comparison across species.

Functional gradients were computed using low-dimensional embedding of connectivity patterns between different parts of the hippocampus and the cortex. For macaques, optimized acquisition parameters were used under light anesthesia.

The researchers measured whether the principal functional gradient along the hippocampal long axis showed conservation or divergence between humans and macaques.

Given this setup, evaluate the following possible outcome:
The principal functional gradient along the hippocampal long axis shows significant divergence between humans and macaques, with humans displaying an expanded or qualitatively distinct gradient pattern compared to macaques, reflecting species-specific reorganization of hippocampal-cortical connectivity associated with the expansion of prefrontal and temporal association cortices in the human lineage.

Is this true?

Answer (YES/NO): NO